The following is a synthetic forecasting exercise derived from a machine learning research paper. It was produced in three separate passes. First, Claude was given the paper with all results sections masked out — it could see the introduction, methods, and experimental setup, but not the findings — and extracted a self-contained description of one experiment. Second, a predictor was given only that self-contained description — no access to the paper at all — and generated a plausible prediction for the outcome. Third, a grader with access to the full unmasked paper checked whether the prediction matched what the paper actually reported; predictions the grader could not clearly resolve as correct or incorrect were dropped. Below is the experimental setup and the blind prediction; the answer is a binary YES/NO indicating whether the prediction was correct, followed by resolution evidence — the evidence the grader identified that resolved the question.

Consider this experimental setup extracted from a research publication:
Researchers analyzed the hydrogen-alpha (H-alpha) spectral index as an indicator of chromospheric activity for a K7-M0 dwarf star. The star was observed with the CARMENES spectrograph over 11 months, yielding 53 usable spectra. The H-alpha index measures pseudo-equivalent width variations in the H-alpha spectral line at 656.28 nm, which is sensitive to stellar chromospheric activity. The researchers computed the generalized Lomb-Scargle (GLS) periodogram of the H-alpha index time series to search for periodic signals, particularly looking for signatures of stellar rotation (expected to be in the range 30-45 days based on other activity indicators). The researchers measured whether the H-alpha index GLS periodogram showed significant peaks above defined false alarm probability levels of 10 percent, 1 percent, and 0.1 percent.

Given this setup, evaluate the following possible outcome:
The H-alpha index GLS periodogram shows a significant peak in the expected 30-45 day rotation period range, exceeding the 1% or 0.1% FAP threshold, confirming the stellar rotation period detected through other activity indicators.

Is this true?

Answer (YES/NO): NO